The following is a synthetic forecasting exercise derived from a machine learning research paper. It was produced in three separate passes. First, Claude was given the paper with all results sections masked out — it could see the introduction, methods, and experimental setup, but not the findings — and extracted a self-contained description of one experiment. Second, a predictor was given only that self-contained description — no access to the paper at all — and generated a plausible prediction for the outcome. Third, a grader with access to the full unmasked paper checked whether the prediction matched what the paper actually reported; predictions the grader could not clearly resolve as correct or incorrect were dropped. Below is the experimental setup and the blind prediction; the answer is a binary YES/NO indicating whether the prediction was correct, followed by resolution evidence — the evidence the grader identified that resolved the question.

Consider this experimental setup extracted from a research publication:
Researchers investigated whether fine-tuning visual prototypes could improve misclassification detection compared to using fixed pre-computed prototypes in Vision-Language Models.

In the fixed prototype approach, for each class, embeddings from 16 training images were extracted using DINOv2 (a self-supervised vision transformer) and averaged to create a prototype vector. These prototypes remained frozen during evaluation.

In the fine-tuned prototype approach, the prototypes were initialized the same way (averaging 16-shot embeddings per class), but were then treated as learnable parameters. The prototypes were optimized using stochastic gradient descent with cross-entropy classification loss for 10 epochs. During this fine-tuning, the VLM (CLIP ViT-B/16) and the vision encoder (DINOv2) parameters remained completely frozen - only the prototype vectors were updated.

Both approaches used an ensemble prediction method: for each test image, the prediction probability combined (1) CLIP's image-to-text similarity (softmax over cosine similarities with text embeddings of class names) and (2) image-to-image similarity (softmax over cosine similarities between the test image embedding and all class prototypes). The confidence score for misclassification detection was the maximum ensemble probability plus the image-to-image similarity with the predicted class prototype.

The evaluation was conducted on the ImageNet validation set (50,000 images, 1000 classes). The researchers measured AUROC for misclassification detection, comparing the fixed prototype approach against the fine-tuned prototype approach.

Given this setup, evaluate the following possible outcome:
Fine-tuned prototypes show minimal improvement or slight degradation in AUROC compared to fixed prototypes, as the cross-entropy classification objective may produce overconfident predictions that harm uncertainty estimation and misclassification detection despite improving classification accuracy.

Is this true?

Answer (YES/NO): YES